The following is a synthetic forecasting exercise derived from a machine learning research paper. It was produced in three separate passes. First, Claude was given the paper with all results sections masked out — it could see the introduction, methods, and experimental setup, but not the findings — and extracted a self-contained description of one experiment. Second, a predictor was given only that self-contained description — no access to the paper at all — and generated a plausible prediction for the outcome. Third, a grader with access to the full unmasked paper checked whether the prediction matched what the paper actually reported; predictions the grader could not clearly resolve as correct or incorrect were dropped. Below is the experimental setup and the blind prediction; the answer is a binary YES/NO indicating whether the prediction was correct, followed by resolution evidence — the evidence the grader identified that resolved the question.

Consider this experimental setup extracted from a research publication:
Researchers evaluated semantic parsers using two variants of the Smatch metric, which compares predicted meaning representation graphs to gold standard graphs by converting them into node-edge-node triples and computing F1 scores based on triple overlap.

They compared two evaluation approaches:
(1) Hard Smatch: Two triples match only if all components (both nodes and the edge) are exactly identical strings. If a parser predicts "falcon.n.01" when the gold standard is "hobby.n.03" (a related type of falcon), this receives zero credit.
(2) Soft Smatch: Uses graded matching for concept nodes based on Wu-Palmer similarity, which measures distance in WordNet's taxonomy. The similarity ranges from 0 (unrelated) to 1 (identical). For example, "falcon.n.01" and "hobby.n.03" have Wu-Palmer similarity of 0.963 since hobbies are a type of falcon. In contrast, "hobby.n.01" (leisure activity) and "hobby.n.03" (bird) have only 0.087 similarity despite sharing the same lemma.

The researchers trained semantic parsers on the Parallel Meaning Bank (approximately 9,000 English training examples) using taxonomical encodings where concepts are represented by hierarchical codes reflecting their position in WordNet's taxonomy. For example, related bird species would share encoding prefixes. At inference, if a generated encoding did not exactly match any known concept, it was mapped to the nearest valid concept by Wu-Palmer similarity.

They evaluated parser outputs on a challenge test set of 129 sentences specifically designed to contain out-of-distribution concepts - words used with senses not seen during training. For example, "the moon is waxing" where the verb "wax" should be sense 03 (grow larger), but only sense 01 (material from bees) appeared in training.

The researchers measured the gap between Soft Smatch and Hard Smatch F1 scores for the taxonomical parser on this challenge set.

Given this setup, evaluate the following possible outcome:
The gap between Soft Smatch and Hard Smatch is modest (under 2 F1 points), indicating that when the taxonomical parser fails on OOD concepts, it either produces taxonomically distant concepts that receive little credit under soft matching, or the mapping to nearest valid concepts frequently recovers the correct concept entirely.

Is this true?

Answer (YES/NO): NO